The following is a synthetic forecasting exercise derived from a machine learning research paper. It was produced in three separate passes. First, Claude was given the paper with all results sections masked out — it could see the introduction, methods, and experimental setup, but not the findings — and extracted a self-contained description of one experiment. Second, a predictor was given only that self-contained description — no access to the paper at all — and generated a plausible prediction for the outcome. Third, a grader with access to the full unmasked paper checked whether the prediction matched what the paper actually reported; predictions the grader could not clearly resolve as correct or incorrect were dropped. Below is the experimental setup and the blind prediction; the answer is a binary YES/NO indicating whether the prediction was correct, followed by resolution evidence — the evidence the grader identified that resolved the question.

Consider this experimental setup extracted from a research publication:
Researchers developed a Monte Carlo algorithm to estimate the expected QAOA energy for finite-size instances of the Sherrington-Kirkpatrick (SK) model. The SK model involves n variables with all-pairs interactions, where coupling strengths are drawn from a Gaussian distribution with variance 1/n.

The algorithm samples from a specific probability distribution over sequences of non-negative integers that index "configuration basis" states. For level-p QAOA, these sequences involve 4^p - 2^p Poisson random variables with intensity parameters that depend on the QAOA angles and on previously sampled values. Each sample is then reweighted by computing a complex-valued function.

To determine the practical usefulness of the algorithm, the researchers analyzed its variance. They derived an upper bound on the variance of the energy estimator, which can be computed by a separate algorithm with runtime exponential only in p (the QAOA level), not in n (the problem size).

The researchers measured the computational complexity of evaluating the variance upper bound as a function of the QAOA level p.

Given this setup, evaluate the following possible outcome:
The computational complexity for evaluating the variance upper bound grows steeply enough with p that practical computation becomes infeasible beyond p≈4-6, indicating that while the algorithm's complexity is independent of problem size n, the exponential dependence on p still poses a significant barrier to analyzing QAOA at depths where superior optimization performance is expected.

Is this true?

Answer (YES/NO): NO